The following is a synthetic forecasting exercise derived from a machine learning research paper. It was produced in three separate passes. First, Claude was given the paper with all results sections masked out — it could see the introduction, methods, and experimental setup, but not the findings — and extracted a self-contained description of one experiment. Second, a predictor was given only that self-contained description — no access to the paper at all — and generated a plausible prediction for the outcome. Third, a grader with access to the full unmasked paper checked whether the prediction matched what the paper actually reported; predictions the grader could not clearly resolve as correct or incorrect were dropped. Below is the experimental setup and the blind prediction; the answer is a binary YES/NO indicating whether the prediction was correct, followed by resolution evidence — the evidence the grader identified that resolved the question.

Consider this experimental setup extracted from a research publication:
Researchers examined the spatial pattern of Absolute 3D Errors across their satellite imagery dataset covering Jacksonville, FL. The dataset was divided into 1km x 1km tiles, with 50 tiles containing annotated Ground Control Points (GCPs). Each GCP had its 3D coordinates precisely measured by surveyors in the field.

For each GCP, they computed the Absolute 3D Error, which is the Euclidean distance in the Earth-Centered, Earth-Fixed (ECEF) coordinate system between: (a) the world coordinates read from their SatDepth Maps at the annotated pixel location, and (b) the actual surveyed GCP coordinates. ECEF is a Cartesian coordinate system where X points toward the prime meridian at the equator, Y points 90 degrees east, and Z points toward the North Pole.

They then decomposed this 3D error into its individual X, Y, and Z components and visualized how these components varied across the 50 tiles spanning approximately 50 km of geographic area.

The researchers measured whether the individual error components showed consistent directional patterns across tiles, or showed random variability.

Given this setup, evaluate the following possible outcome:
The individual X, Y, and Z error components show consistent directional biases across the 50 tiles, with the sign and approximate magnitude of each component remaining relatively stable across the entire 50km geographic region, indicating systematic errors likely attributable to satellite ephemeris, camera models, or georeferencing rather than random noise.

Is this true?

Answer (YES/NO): YES